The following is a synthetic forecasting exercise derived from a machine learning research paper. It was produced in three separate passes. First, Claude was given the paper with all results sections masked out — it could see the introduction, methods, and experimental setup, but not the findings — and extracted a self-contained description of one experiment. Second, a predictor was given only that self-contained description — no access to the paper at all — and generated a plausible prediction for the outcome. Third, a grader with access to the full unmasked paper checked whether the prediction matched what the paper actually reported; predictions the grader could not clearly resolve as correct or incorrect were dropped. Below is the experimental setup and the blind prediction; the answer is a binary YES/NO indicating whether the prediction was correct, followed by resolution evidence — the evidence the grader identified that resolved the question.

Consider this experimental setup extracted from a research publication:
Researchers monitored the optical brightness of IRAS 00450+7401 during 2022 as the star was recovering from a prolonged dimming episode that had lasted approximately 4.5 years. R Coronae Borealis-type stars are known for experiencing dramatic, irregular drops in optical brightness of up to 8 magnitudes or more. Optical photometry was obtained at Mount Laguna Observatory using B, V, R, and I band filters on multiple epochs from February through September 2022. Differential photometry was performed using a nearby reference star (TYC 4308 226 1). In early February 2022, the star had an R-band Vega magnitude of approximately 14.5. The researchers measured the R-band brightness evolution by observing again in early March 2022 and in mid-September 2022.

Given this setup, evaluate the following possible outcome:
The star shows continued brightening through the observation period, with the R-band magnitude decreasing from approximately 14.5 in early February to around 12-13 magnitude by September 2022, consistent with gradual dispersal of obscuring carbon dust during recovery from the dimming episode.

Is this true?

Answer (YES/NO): NO